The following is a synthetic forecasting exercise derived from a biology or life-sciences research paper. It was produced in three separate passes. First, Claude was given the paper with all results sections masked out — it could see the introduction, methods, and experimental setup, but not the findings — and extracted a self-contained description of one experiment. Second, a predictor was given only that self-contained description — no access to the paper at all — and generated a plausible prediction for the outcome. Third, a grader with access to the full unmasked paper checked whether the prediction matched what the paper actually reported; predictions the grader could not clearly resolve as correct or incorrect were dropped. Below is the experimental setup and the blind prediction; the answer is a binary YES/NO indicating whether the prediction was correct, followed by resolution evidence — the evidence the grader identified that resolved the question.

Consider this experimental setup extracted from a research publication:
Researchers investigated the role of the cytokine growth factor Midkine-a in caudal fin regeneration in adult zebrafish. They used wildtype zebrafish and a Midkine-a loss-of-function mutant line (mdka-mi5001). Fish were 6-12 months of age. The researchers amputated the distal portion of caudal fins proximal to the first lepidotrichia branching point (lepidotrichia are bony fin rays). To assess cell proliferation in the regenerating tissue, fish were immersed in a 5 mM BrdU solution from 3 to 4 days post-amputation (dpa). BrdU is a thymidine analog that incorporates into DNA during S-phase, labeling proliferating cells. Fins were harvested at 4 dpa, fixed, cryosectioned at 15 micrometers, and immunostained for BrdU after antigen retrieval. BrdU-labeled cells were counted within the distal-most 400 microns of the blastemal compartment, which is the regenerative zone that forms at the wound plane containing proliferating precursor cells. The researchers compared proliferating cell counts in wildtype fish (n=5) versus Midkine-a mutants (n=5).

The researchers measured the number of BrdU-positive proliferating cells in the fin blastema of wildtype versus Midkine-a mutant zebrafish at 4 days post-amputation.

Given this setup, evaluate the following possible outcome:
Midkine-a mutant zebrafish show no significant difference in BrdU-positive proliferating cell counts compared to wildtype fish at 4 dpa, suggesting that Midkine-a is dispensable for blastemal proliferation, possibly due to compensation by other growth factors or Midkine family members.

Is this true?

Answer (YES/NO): NO